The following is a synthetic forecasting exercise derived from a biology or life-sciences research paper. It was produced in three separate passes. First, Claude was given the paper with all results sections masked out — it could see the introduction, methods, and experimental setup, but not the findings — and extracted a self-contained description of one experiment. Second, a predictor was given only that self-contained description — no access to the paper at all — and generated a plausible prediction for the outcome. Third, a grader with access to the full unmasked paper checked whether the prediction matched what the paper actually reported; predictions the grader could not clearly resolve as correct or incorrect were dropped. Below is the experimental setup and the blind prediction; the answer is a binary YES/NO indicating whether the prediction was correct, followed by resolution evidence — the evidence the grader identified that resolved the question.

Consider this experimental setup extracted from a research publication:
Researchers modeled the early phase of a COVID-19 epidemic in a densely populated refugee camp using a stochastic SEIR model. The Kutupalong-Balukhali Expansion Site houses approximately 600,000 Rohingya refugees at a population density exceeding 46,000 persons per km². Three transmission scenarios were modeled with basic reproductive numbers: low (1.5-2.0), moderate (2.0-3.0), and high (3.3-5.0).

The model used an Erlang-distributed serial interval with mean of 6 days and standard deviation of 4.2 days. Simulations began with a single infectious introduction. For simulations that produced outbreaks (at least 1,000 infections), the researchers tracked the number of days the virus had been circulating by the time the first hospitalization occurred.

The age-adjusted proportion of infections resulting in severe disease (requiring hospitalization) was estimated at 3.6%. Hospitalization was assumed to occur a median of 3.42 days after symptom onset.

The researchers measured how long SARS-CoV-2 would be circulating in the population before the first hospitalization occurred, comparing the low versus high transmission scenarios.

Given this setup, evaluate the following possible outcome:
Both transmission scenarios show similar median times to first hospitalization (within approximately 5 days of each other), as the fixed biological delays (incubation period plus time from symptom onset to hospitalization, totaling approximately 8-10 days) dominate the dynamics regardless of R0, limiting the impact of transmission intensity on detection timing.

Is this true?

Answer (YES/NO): NO